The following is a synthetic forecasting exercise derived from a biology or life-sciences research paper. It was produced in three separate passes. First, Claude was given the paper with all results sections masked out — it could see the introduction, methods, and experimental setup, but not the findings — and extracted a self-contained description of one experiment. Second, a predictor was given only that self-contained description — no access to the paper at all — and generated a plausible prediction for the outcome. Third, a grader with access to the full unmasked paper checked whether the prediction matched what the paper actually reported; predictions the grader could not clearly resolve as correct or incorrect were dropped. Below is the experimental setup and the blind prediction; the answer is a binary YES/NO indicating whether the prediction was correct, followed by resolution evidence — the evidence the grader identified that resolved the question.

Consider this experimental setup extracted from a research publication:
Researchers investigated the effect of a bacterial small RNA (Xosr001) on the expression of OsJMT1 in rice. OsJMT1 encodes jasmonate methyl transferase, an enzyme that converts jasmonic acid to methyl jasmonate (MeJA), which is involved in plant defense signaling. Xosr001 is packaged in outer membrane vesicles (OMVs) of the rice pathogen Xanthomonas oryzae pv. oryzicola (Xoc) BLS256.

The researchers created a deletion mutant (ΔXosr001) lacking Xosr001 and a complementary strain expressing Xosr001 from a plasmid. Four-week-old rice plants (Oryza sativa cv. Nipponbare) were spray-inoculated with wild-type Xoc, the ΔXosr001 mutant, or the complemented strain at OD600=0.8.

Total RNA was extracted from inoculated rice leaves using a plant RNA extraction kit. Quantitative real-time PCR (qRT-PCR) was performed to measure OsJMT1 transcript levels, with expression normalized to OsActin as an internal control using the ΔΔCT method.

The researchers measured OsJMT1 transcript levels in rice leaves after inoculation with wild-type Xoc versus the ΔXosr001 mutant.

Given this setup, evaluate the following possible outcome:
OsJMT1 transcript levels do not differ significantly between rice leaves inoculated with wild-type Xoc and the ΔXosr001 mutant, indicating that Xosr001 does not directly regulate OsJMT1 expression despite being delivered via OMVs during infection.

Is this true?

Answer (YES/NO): NO